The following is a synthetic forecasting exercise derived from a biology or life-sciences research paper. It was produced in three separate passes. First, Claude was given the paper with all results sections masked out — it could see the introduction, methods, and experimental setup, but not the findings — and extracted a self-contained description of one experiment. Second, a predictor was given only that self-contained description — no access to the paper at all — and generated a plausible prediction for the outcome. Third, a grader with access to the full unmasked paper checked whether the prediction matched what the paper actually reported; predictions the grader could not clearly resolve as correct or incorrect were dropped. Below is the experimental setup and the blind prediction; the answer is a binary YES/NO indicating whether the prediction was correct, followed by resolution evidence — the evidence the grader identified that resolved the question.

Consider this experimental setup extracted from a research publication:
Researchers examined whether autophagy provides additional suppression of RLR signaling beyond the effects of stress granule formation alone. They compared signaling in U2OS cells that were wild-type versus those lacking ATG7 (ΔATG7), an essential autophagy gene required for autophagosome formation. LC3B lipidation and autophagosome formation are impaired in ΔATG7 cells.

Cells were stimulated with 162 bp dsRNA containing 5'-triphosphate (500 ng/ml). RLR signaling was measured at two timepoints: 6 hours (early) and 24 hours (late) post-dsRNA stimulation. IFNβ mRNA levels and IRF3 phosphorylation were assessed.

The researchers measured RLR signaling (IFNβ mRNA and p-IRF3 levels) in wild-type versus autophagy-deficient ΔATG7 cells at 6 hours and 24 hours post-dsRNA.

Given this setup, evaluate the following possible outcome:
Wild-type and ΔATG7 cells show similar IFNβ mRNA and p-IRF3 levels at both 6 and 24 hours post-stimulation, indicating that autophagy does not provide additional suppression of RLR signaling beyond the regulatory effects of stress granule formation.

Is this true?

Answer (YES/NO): NO